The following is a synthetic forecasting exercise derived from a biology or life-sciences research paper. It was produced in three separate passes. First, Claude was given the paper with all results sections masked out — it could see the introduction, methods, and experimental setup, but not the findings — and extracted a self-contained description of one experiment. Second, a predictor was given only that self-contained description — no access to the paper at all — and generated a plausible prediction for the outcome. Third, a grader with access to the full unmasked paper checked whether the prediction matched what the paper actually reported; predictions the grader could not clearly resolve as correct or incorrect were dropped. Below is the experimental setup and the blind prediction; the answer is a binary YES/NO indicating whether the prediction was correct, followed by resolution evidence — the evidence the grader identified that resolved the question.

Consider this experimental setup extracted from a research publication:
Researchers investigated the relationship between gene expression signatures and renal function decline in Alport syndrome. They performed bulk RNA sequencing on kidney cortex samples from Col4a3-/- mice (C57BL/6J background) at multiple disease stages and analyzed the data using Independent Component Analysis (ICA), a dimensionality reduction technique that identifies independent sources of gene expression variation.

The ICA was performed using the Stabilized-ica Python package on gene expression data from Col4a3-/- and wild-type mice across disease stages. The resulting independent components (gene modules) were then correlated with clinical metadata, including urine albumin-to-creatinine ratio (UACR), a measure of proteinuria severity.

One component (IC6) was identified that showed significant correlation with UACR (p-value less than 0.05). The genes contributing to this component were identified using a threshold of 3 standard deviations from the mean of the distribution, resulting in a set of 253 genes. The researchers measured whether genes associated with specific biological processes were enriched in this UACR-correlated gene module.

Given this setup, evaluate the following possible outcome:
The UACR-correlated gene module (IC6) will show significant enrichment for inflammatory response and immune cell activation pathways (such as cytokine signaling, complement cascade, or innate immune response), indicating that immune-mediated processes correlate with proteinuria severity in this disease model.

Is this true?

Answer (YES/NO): NO